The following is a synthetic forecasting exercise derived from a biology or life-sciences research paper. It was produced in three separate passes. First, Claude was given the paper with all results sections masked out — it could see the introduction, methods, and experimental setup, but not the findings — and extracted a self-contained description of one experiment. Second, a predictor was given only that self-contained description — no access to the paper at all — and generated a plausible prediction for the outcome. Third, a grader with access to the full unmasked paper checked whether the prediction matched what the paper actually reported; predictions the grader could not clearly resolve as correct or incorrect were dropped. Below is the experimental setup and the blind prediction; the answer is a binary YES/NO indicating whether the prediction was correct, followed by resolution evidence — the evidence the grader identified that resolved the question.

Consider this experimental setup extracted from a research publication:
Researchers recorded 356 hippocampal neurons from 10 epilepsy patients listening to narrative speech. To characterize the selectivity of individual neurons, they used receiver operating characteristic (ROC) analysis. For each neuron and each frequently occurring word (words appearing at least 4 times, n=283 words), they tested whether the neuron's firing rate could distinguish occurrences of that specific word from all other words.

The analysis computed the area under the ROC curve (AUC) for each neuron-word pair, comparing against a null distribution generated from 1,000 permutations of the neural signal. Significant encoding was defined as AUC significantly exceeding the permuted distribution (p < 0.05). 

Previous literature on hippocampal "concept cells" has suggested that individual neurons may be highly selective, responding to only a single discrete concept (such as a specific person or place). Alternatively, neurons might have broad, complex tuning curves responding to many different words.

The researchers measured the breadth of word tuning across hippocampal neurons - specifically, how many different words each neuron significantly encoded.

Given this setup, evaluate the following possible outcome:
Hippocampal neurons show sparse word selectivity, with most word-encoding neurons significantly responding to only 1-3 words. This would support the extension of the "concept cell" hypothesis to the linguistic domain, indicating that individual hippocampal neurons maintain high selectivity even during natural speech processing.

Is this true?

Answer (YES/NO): NO